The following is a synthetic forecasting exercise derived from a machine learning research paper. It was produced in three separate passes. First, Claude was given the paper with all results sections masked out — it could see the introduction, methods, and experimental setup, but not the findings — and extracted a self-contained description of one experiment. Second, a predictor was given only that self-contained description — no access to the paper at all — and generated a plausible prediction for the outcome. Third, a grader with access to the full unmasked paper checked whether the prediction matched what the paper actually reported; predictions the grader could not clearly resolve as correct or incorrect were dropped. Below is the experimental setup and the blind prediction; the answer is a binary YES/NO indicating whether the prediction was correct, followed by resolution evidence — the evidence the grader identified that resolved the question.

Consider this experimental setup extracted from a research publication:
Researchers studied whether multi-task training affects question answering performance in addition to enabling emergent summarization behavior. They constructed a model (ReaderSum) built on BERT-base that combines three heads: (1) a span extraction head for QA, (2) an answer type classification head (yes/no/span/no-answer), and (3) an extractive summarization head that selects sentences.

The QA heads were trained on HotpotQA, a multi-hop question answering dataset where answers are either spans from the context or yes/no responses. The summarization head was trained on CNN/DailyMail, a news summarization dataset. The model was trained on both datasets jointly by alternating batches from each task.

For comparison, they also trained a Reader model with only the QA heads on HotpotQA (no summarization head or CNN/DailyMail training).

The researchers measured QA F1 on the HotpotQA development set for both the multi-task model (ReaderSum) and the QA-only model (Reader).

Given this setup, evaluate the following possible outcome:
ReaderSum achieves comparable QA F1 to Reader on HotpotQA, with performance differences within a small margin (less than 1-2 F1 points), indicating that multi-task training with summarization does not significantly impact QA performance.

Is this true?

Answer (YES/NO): YES